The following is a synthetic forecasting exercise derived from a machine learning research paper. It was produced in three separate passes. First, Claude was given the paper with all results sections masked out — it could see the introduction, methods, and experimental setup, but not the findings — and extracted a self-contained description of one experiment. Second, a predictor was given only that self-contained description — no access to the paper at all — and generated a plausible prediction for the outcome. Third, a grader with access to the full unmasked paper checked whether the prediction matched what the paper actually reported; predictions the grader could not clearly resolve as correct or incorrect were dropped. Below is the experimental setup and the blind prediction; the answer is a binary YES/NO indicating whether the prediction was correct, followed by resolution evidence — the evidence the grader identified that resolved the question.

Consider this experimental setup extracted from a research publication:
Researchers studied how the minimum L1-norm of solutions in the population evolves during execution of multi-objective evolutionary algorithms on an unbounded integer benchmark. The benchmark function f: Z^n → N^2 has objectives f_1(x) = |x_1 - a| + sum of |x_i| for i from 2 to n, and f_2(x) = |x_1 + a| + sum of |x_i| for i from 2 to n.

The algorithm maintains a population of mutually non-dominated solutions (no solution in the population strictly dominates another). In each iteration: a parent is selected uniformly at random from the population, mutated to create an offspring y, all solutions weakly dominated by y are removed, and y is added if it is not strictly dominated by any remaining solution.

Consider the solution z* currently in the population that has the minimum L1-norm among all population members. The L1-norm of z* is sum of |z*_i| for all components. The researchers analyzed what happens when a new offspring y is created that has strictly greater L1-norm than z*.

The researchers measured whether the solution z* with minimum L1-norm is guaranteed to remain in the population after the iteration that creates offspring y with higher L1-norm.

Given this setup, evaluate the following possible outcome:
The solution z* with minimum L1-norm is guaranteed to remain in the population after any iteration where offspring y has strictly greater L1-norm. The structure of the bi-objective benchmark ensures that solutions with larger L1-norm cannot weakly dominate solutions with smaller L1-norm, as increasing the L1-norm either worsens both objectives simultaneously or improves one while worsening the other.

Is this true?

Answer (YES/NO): YES